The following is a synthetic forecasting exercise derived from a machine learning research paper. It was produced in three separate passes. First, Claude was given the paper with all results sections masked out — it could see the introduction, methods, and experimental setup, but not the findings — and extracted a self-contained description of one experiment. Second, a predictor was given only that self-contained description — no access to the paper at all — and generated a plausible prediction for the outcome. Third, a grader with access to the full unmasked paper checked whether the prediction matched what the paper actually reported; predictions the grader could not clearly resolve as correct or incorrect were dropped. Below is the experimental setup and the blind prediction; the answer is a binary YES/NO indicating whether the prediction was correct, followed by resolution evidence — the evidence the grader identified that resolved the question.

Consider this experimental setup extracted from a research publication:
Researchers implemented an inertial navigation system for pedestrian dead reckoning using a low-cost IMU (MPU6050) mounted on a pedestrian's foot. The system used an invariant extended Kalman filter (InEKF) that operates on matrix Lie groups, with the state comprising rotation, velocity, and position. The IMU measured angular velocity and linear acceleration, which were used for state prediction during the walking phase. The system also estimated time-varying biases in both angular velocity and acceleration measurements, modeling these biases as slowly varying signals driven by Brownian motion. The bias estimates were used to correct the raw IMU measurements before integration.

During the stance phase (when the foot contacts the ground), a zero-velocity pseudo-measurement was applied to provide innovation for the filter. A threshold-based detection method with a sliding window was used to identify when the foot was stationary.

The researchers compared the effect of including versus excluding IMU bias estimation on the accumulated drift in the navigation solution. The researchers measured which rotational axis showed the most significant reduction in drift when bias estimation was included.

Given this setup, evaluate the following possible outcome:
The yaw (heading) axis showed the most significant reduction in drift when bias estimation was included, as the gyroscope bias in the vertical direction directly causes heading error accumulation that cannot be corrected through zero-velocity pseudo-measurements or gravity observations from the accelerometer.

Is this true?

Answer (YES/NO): YES